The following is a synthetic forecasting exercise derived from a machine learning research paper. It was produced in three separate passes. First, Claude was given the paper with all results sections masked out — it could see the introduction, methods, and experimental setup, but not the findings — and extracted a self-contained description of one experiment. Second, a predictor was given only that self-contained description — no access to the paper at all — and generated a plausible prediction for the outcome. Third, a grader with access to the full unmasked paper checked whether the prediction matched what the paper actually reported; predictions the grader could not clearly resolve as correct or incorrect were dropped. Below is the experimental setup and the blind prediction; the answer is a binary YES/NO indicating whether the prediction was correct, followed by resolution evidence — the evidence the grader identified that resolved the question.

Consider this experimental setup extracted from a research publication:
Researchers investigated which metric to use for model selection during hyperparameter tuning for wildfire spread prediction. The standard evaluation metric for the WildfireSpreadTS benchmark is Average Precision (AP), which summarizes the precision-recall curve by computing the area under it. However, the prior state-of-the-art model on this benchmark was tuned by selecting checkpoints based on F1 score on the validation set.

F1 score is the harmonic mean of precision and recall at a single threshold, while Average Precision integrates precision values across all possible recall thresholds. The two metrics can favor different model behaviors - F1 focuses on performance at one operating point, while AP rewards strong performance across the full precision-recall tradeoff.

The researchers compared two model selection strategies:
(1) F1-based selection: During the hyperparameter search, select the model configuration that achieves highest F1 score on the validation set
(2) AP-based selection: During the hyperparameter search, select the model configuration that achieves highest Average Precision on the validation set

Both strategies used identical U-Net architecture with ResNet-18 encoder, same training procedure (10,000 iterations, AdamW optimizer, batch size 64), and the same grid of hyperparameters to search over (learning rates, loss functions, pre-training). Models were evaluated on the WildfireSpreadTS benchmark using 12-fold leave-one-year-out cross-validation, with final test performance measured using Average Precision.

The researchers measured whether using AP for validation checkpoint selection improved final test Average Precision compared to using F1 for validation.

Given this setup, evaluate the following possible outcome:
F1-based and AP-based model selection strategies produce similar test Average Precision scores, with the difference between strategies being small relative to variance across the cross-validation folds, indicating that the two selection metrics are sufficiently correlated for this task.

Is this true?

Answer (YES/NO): NO